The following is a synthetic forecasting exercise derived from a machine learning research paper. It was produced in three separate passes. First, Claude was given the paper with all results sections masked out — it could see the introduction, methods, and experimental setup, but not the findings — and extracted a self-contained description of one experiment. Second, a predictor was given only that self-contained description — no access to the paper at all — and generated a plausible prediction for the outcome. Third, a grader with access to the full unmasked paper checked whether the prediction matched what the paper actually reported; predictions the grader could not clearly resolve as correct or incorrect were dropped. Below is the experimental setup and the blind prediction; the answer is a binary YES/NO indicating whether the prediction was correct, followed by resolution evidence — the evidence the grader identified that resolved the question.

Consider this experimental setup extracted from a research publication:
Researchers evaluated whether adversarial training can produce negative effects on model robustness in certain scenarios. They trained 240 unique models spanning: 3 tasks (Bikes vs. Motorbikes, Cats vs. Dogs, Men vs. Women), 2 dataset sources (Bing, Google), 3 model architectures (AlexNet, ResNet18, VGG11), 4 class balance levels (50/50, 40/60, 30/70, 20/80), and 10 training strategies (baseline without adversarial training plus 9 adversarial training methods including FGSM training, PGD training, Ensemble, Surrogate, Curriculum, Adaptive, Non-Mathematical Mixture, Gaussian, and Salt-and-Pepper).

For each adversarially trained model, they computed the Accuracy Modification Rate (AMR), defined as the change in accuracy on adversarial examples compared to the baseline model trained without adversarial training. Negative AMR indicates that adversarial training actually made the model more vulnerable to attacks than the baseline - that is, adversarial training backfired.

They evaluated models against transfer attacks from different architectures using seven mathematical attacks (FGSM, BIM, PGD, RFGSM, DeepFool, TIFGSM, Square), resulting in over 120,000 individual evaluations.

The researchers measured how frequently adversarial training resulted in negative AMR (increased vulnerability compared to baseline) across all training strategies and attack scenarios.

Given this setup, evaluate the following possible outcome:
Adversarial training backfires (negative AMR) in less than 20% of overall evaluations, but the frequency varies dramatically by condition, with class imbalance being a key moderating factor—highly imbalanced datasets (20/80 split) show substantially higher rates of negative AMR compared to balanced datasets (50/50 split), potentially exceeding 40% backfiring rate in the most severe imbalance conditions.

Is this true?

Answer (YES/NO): NO